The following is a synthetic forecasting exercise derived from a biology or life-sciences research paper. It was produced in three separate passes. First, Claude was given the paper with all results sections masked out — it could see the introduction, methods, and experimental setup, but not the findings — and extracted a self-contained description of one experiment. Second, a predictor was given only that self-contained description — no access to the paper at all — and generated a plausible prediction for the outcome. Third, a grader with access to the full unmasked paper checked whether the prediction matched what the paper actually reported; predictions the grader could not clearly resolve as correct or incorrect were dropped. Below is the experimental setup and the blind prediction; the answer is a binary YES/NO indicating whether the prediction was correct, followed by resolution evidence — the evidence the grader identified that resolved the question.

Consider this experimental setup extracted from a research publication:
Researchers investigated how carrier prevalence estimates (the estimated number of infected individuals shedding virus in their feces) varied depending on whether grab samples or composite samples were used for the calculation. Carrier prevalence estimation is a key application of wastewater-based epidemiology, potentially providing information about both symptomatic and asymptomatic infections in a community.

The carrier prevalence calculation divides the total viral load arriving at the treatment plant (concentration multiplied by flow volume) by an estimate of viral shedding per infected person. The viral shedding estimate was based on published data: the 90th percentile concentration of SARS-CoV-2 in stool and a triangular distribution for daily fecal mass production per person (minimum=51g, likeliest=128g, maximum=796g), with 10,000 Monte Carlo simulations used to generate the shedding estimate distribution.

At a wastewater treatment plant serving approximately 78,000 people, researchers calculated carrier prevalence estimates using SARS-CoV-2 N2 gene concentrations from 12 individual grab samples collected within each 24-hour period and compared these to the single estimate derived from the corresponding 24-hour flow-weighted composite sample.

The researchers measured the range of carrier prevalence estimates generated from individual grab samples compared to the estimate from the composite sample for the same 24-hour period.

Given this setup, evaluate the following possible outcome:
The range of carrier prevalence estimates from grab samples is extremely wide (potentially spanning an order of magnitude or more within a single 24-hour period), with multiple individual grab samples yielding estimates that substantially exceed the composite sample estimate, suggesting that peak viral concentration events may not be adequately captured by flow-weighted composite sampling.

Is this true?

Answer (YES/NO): NO